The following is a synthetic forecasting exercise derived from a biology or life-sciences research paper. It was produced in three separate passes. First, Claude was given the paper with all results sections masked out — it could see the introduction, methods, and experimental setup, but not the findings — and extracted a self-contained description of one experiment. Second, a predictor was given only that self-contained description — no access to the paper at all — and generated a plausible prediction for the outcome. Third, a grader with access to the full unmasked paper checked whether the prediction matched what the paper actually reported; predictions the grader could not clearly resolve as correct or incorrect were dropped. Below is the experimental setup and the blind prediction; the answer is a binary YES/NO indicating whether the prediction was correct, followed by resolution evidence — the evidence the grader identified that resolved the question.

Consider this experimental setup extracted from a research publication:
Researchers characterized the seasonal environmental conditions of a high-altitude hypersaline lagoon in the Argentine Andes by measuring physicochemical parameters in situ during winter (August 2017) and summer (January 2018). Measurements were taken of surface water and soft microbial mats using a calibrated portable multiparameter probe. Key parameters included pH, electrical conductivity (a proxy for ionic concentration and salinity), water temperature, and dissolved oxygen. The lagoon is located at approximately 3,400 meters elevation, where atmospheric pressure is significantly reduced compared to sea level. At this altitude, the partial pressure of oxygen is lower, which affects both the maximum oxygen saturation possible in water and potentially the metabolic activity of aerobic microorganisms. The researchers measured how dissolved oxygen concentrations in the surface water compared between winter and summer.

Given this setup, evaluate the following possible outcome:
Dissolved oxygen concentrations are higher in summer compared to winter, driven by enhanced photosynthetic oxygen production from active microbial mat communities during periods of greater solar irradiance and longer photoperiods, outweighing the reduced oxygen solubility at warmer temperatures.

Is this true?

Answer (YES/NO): NO